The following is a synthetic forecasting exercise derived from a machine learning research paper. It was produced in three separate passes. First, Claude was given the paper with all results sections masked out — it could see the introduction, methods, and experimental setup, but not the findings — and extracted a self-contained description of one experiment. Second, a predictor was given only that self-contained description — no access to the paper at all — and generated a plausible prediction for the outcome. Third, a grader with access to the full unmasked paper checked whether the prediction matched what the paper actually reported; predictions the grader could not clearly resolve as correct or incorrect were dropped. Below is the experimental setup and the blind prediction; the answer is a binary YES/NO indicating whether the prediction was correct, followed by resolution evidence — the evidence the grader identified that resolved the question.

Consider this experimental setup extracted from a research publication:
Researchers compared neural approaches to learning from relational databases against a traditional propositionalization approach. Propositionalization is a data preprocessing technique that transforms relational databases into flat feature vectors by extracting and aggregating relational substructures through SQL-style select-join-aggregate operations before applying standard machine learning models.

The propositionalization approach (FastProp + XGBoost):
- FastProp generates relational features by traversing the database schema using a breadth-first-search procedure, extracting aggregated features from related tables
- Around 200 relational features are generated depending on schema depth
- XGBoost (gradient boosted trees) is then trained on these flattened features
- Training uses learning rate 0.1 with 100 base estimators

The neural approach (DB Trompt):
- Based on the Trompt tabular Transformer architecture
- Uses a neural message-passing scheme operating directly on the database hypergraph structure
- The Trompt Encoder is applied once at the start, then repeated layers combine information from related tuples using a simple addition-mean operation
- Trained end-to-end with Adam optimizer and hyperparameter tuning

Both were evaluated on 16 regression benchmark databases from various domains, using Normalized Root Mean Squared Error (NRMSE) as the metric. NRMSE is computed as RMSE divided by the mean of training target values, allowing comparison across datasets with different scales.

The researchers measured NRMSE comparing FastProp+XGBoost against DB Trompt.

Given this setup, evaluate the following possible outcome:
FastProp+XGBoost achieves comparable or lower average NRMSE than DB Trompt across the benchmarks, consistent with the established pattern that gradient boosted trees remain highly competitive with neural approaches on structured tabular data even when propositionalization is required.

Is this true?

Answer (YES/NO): NO